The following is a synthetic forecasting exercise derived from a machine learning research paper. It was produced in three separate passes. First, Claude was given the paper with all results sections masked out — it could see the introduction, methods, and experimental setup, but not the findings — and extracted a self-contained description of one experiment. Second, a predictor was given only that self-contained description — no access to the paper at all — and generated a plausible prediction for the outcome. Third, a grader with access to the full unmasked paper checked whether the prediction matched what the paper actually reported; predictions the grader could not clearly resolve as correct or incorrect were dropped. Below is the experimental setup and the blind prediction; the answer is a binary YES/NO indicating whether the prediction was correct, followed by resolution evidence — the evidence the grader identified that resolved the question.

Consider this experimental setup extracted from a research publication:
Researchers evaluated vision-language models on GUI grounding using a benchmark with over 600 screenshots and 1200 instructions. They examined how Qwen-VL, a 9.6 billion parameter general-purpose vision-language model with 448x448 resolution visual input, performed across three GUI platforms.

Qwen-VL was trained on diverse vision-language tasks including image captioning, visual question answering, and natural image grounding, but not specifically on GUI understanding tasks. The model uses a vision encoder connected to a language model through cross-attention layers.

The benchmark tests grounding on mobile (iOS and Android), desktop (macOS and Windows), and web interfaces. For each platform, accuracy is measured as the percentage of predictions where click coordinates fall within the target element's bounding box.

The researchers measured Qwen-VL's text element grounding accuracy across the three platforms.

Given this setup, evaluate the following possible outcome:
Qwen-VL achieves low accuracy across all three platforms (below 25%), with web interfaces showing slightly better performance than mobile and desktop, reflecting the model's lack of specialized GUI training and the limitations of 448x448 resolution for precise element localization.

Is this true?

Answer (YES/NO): NO